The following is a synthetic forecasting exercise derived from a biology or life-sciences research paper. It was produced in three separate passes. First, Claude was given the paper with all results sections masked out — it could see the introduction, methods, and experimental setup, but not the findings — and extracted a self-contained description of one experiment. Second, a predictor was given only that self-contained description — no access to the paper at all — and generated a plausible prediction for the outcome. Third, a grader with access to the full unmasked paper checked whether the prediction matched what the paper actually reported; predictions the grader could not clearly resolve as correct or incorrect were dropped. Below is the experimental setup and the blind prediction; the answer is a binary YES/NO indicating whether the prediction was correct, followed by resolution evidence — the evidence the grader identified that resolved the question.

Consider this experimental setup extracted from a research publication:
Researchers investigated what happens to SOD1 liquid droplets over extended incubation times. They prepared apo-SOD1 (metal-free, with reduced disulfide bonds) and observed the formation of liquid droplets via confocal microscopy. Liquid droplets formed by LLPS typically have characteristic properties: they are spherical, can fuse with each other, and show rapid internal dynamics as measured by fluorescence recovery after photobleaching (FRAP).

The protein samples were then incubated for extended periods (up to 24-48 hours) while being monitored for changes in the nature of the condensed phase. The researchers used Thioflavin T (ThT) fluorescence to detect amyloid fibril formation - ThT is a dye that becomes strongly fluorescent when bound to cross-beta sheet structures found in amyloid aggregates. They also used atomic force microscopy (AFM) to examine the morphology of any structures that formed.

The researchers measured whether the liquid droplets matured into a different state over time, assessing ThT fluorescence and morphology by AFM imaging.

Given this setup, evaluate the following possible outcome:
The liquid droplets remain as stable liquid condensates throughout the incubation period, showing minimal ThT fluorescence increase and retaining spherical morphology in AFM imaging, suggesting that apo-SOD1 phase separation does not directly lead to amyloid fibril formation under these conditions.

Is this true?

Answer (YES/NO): NO